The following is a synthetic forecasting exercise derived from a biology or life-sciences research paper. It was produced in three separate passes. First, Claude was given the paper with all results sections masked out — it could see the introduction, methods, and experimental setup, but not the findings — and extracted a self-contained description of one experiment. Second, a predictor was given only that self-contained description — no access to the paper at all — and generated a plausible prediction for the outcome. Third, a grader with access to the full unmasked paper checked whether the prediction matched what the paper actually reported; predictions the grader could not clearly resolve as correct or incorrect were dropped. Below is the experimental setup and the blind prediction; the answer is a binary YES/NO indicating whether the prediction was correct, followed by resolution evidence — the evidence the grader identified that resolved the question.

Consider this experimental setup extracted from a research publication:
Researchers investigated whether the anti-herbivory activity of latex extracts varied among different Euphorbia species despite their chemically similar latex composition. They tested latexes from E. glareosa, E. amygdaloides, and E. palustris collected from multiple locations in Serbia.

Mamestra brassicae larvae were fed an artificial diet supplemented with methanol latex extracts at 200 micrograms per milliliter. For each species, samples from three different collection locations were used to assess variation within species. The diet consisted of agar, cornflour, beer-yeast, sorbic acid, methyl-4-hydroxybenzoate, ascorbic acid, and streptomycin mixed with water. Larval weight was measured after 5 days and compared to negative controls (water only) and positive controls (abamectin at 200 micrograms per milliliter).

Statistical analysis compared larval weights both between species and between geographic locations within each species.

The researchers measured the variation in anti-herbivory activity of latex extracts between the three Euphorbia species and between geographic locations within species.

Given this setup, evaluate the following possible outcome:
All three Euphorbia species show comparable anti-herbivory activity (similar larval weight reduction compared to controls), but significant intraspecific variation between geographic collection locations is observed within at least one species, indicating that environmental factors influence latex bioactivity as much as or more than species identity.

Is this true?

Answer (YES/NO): NO